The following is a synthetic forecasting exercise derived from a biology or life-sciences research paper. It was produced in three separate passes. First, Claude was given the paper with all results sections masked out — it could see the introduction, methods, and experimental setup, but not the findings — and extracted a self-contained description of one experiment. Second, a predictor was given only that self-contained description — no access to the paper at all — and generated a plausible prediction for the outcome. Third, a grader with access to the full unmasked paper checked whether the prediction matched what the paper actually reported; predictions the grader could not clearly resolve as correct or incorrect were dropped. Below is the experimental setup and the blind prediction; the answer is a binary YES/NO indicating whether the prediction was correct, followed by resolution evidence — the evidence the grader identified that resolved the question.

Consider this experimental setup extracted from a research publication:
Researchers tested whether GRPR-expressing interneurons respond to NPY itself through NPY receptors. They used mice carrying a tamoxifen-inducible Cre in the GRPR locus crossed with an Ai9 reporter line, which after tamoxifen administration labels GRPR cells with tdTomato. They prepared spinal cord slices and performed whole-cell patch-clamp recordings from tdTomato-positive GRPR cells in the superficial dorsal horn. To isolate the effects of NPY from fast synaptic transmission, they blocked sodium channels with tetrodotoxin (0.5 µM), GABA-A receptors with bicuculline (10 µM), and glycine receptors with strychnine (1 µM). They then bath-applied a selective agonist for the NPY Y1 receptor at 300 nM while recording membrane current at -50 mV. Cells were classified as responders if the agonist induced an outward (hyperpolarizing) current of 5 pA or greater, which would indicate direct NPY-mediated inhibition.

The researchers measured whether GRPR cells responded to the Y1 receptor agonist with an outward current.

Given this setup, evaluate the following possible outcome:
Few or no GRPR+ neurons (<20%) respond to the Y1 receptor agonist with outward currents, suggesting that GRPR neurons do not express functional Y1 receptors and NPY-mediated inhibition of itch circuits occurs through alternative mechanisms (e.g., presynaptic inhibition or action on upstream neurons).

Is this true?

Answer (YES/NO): YES